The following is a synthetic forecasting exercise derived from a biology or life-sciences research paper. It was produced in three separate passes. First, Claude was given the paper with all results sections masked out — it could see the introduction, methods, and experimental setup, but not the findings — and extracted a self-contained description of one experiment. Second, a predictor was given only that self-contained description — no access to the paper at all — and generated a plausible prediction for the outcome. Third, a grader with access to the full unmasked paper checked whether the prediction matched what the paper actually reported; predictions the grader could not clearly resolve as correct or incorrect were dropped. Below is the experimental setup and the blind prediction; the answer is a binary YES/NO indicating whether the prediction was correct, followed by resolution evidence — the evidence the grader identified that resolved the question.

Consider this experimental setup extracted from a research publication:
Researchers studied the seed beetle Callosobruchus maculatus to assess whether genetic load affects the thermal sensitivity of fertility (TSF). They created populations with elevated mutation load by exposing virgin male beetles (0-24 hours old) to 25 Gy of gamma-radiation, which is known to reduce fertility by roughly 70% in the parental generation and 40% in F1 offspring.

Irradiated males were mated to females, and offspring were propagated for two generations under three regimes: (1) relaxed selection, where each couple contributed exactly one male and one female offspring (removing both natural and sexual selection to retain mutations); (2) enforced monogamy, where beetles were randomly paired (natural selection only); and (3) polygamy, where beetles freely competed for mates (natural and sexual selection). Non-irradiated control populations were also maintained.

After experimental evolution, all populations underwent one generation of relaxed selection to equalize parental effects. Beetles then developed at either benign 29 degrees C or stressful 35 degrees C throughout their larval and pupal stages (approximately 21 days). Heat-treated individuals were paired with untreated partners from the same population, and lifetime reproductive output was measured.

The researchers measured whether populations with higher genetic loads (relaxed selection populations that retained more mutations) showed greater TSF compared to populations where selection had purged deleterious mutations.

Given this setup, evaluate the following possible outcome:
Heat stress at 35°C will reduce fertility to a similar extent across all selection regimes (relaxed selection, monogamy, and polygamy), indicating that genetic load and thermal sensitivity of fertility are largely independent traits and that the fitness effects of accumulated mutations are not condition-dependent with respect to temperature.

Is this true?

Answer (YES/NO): NO